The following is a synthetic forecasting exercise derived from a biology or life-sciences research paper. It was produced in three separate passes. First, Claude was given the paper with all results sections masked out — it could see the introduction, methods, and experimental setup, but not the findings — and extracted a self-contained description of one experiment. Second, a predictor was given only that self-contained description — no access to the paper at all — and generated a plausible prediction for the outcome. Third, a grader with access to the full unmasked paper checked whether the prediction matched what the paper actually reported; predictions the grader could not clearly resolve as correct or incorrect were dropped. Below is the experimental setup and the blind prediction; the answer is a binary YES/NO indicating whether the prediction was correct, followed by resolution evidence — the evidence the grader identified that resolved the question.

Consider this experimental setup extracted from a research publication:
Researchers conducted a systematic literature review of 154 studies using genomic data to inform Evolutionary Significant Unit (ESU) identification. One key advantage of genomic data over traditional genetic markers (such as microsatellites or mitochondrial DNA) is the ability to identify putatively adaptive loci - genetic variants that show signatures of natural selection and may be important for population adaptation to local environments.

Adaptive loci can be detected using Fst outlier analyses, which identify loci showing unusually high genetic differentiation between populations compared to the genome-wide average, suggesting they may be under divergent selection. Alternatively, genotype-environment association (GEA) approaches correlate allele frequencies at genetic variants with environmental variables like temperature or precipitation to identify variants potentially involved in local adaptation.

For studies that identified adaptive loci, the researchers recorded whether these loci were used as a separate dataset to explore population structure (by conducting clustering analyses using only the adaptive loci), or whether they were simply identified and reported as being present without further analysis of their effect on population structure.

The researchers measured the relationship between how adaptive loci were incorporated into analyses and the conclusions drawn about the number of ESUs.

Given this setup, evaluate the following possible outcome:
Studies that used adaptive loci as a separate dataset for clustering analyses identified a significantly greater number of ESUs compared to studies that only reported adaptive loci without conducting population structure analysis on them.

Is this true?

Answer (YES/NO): NO